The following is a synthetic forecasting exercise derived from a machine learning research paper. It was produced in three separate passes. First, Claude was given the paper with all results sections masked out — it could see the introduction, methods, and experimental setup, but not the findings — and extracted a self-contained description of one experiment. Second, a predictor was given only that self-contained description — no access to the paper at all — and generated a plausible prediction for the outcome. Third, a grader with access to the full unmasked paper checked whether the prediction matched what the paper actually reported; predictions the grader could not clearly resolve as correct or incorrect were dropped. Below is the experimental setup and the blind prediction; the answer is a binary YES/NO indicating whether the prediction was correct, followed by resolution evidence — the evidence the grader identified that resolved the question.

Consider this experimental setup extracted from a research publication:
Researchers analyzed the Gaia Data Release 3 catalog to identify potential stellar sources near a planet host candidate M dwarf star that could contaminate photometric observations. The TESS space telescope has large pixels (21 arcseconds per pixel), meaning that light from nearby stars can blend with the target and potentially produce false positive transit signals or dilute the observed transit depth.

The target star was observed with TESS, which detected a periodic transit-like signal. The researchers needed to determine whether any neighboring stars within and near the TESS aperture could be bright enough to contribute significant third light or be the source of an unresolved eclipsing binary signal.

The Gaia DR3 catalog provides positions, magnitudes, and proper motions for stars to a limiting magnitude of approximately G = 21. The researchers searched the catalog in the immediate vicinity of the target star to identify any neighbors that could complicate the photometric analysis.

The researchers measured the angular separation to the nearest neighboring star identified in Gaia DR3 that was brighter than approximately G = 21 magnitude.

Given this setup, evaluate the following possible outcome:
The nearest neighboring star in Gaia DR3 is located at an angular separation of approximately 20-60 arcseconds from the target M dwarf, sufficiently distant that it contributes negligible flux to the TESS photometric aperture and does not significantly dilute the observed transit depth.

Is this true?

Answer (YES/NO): NO